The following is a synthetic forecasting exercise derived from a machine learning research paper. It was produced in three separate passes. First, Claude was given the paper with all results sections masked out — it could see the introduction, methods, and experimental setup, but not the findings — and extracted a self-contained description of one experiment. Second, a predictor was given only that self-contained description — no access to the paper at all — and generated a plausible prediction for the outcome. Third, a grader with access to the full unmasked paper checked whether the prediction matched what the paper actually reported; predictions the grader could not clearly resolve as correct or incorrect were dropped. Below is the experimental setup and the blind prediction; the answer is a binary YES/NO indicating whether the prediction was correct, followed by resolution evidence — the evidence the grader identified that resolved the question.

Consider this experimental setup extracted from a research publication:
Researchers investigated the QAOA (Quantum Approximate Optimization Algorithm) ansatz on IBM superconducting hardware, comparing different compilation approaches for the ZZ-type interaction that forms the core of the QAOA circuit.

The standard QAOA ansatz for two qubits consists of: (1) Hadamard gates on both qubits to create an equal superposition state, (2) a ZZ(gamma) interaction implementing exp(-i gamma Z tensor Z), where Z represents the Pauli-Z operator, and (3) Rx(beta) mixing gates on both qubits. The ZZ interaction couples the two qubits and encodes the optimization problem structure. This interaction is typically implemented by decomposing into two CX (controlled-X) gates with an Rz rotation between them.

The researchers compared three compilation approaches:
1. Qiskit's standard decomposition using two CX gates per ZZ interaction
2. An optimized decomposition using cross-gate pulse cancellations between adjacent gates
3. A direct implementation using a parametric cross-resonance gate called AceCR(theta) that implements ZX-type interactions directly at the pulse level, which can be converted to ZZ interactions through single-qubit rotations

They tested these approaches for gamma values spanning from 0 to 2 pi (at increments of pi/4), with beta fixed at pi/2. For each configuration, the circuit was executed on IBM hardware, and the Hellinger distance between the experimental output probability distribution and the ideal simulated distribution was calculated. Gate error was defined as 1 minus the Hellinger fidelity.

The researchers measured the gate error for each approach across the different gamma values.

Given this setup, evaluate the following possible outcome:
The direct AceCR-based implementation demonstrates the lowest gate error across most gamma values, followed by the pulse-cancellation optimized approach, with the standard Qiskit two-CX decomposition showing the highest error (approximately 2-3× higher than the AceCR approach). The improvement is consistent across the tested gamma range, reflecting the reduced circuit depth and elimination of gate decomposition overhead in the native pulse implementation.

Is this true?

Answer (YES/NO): NO